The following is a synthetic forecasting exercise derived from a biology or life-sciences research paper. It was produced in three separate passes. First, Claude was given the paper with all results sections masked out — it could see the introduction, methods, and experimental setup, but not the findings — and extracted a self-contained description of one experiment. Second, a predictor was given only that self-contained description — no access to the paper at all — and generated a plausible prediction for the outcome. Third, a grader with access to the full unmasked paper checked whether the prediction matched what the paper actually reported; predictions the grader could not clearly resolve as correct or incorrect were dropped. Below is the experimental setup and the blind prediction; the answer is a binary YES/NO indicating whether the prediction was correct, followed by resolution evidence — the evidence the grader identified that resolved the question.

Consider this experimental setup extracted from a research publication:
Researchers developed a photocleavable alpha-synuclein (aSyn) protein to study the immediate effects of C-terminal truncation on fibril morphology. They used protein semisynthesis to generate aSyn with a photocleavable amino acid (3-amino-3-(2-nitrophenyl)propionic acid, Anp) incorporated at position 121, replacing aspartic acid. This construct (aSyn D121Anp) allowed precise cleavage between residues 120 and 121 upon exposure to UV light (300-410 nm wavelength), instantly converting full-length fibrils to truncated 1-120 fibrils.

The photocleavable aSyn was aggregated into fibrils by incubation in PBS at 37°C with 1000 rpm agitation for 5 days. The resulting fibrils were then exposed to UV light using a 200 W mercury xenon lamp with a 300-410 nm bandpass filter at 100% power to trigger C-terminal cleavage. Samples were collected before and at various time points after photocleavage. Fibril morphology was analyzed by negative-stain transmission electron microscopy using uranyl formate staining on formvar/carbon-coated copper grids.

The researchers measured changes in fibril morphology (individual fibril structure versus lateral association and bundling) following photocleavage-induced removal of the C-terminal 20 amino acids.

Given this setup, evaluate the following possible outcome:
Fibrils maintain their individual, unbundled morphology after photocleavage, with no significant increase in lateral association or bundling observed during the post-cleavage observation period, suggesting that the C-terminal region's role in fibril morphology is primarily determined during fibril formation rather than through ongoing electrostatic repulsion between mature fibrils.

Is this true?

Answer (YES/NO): NO